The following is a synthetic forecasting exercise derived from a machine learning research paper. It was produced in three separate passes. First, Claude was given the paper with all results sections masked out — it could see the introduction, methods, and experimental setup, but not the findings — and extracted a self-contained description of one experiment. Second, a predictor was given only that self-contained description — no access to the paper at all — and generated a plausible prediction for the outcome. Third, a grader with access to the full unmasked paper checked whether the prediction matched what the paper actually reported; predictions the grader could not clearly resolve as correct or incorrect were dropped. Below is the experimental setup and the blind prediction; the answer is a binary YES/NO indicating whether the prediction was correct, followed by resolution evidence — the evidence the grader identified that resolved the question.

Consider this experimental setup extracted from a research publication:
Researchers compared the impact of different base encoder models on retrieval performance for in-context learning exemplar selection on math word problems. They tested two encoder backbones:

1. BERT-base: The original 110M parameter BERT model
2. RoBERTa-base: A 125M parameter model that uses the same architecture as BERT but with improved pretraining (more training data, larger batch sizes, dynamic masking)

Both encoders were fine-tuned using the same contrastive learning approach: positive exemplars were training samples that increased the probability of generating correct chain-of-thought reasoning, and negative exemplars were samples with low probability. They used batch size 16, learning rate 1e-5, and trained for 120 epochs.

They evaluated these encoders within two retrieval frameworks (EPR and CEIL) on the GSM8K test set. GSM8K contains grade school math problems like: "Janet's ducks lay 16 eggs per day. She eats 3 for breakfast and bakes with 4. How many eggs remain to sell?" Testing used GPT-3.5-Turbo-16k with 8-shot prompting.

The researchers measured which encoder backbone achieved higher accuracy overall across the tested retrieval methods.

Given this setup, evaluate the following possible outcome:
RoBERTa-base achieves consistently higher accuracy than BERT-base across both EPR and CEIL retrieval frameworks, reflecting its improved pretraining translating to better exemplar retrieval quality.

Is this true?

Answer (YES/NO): NO